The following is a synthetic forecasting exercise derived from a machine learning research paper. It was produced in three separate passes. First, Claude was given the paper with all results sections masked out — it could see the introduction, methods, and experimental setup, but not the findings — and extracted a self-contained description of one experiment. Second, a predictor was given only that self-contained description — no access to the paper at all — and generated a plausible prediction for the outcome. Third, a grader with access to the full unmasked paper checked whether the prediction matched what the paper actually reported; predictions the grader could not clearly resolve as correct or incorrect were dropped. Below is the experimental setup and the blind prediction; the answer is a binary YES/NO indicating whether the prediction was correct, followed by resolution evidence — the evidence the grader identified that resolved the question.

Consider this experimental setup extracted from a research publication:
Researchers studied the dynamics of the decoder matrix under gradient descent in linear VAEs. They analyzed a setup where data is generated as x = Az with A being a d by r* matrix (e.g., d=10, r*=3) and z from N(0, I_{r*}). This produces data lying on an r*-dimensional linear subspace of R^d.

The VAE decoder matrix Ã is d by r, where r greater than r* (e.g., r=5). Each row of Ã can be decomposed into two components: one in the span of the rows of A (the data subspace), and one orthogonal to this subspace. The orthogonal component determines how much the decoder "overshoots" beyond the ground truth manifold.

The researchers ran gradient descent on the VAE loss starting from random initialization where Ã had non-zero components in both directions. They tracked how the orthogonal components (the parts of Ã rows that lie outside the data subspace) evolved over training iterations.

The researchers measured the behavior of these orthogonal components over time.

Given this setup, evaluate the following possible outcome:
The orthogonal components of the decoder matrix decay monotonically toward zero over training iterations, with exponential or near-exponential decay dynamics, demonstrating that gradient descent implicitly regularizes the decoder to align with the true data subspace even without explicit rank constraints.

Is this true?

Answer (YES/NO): YES